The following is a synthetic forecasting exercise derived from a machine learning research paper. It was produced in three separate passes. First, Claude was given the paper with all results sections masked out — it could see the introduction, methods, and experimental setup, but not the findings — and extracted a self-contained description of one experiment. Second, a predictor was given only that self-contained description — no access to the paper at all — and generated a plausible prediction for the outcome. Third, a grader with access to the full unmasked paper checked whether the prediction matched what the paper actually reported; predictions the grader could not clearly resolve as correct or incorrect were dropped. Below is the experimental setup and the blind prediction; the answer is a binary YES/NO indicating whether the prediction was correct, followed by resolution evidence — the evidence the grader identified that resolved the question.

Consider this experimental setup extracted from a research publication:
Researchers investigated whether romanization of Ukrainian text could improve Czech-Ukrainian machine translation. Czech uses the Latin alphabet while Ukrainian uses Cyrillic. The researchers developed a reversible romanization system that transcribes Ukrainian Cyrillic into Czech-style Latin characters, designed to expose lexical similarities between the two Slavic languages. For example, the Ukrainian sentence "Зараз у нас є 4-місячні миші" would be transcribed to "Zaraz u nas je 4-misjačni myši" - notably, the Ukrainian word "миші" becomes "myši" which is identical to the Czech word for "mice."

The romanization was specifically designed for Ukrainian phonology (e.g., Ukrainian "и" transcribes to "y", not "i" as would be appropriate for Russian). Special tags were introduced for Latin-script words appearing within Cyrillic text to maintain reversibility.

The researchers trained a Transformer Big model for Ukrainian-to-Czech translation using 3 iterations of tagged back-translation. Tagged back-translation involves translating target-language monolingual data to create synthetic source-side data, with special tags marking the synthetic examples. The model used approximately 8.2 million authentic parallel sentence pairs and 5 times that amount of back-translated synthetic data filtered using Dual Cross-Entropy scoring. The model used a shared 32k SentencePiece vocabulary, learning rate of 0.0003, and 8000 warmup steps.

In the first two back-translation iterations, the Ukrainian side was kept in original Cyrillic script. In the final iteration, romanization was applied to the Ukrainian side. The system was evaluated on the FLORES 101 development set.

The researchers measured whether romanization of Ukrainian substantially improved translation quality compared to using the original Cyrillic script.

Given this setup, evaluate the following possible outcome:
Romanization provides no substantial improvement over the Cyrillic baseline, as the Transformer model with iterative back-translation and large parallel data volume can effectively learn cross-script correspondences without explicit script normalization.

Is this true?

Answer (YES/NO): YES